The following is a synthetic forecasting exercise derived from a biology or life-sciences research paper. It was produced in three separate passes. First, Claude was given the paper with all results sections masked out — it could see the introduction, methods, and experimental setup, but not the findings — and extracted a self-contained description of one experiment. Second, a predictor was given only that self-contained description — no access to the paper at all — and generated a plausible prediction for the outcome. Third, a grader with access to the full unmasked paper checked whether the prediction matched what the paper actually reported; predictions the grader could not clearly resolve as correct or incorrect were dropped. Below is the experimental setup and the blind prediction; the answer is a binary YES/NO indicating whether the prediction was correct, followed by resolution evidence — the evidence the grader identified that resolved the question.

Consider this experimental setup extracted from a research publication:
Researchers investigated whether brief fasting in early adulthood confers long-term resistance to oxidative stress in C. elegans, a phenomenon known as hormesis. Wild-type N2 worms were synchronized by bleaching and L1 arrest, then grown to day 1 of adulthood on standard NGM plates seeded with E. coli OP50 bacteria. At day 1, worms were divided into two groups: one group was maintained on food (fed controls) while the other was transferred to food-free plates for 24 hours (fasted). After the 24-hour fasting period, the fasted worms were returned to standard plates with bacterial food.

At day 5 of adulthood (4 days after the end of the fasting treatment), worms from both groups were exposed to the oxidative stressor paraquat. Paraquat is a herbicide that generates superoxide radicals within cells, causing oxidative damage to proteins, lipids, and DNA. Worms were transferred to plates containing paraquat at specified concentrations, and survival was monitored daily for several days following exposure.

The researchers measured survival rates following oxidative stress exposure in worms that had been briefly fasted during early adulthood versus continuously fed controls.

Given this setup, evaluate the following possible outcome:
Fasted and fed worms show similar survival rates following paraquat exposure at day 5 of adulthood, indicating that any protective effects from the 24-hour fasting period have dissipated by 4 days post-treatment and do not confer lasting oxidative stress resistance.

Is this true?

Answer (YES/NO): NO